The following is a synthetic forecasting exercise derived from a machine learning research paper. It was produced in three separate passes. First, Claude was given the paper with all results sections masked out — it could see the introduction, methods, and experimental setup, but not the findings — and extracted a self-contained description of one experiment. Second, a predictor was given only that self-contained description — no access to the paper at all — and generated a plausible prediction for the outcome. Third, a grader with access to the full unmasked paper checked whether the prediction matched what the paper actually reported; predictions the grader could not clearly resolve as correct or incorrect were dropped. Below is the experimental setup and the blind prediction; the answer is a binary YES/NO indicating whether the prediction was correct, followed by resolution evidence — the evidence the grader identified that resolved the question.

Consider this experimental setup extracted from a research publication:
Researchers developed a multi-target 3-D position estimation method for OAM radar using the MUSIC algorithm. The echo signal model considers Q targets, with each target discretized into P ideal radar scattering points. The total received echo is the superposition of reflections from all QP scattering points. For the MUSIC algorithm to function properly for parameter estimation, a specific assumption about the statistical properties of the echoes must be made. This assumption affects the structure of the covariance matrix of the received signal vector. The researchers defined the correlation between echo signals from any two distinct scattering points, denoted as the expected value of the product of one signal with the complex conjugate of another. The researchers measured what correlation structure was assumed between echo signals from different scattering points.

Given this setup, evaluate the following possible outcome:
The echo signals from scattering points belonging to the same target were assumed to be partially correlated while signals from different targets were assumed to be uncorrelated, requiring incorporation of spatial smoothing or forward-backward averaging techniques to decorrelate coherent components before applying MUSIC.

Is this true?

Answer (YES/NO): NO